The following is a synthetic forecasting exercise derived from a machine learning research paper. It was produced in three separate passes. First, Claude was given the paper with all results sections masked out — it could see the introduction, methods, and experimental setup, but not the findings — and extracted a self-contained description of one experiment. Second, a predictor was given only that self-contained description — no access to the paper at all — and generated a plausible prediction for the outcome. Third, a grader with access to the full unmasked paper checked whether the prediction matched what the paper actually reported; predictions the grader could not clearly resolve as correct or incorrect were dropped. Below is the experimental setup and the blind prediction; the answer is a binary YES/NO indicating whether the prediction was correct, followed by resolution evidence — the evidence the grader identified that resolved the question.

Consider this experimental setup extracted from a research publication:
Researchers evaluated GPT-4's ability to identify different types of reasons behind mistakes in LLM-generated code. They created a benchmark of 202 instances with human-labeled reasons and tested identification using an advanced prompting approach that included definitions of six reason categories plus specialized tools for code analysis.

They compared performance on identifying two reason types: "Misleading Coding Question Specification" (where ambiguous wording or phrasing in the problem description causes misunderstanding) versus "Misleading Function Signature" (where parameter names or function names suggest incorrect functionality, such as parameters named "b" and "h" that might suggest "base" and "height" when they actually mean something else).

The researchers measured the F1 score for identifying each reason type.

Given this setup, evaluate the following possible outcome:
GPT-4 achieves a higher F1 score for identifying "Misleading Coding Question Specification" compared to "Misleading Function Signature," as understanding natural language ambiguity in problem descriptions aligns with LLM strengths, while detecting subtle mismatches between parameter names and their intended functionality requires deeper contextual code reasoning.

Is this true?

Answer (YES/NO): YES